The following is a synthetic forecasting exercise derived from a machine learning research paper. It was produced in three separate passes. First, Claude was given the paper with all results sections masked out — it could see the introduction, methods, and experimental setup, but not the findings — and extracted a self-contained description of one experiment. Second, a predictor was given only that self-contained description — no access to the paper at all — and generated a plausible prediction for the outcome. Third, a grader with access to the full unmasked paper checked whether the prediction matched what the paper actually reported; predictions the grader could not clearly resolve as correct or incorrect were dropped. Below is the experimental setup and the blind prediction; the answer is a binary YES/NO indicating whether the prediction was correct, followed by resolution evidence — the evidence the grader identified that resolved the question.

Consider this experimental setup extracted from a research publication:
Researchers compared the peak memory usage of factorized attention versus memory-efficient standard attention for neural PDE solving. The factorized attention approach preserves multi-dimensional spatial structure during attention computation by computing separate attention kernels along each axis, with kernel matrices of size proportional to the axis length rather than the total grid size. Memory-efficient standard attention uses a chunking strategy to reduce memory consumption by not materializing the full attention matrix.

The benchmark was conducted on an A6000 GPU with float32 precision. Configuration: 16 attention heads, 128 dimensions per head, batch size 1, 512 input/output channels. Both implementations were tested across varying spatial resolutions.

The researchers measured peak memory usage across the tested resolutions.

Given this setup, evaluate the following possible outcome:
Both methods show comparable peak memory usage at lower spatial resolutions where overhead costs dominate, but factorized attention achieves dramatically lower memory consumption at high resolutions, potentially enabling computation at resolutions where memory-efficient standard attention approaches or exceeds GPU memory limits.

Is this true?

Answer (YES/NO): NO